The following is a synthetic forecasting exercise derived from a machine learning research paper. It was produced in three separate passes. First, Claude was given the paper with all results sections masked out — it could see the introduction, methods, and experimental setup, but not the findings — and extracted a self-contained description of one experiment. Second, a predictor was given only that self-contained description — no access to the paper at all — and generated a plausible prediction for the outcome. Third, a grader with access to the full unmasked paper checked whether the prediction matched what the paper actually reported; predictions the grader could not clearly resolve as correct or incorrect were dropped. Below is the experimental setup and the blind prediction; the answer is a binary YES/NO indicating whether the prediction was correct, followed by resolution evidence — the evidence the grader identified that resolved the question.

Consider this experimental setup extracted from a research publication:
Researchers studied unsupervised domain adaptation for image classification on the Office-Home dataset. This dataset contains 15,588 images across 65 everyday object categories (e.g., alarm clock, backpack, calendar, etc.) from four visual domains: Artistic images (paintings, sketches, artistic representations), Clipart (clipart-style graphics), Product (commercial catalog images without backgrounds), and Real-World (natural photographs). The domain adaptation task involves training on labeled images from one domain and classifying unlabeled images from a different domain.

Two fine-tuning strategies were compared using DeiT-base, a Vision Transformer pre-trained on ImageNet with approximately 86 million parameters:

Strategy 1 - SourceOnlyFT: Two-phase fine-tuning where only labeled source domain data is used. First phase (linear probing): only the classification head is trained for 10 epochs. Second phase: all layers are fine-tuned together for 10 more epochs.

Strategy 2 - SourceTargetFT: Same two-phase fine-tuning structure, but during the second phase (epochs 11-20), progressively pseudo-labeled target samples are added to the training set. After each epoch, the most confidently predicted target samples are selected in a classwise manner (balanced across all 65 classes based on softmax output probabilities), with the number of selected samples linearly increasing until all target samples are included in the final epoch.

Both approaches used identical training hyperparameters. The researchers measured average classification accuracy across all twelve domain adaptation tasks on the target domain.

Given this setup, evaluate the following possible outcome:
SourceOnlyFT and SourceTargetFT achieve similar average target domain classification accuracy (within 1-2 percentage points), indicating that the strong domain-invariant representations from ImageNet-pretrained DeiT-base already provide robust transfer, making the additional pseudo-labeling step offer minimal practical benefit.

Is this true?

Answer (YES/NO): NO